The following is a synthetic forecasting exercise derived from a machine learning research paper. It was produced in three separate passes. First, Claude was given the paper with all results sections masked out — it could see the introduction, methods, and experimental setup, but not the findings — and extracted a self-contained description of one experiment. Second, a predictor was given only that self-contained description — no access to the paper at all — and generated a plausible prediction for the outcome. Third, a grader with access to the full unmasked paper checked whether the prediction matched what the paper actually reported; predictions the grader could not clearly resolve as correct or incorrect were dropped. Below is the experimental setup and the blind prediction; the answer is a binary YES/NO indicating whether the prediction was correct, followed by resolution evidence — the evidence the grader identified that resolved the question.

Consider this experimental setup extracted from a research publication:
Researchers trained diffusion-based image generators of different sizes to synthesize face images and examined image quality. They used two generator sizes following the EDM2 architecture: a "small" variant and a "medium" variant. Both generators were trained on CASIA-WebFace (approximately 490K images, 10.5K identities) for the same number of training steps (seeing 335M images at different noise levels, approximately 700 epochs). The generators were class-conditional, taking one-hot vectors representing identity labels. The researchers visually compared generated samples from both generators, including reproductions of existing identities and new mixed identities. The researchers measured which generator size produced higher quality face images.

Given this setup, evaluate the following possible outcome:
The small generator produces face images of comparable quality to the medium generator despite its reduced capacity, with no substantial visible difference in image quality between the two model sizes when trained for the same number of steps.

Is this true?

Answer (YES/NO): NO